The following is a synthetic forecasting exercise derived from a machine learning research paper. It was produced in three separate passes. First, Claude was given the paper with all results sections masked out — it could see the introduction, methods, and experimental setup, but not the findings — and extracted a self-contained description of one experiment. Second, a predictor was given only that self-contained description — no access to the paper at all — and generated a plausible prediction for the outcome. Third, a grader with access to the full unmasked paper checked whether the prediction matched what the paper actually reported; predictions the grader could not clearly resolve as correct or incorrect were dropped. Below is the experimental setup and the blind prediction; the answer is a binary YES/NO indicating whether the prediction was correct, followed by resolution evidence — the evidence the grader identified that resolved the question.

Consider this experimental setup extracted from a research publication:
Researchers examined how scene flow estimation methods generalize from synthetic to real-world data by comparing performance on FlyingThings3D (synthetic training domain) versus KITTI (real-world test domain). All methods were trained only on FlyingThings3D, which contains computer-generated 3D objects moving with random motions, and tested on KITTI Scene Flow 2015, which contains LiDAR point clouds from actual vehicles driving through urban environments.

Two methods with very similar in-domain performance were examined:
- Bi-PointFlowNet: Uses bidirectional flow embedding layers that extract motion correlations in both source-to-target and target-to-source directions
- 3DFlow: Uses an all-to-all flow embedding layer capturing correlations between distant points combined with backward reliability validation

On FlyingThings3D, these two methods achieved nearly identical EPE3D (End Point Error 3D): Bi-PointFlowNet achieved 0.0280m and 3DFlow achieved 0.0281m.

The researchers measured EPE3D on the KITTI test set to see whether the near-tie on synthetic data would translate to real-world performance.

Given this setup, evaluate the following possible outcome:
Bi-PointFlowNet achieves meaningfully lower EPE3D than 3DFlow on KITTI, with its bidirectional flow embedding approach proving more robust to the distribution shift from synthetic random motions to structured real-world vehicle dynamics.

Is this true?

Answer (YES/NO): NO